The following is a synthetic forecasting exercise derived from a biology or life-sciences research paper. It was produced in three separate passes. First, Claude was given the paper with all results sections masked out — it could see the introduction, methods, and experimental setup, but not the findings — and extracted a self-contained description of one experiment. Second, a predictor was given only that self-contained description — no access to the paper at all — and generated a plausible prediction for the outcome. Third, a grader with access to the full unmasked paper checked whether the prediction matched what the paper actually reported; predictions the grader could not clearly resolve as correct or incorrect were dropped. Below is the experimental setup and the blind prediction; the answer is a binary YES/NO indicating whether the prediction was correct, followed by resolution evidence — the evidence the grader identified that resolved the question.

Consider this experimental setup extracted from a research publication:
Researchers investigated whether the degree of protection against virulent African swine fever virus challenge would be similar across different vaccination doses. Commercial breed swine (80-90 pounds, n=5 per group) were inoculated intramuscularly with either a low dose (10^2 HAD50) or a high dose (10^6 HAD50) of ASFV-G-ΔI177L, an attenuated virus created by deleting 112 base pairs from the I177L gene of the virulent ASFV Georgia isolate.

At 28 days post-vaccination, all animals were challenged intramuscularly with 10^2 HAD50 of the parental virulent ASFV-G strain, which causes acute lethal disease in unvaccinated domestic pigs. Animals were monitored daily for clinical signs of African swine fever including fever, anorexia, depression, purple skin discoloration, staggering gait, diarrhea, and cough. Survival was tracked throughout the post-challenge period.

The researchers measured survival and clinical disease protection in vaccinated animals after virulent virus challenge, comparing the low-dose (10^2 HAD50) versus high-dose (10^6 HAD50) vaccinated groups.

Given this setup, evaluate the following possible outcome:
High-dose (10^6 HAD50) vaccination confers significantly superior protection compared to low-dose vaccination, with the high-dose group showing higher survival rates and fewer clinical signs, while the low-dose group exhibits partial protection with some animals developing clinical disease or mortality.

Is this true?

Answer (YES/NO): NO